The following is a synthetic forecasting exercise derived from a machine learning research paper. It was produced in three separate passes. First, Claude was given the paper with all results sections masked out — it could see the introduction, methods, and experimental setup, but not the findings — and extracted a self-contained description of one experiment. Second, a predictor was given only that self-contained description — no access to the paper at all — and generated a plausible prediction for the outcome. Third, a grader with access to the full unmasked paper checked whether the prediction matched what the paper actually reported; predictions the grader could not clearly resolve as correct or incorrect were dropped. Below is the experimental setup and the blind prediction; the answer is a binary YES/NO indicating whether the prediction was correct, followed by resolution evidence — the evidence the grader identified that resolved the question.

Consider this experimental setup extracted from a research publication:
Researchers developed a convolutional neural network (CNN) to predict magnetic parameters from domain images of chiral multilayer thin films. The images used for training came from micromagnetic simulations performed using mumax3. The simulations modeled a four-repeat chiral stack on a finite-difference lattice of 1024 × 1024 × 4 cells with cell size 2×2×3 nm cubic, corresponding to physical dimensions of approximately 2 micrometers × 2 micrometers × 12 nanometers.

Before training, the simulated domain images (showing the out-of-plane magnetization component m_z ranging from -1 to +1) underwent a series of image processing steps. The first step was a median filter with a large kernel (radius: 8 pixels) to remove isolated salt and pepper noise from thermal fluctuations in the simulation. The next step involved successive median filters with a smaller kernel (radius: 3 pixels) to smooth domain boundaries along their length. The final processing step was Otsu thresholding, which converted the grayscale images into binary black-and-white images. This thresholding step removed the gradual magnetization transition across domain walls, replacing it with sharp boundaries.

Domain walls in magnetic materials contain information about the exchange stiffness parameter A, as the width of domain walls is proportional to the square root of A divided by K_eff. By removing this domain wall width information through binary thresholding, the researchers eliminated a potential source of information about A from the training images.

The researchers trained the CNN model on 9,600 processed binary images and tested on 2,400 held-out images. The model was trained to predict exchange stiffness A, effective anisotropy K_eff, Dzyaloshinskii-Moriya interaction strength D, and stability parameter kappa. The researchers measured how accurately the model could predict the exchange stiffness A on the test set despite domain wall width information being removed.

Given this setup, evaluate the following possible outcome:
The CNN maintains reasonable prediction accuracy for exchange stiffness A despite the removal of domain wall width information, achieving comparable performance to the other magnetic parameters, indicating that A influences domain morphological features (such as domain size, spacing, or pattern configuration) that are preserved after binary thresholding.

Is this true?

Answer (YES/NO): YES